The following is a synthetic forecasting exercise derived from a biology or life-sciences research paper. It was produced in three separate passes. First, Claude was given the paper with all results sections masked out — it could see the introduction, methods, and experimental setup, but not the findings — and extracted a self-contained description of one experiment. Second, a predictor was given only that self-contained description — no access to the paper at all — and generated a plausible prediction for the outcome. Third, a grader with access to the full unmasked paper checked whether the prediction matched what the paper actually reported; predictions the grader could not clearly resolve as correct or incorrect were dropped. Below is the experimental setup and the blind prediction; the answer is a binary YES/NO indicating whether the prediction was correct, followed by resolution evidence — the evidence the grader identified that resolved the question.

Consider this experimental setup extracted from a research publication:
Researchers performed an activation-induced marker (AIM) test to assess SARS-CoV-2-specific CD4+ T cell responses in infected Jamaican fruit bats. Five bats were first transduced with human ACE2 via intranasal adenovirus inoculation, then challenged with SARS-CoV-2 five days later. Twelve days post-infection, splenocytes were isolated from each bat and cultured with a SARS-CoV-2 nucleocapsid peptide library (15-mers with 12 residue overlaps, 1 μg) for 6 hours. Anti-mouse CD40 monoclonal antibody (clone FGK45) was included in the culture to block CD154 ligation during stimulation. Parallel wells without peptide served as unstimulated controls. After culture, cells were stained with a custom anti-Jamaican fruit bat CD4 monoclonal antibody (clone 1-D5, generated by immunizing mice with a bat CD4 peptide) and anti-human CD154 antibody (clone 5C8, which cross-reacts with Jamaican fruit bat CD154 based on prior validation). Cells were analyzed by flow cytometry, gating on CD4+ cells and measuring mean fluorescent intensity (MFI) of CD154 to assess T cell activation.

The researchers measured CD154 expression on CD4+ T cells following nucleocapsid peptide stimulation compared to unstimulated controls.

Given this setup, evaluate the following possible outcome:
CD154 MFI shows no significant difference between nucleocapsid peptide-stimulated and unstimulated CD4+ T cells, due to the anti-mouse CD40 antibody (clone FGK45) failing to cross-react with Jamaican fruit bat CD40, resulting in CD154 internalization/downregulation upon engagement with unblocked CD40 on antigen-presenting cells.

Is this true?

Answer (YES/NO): NO